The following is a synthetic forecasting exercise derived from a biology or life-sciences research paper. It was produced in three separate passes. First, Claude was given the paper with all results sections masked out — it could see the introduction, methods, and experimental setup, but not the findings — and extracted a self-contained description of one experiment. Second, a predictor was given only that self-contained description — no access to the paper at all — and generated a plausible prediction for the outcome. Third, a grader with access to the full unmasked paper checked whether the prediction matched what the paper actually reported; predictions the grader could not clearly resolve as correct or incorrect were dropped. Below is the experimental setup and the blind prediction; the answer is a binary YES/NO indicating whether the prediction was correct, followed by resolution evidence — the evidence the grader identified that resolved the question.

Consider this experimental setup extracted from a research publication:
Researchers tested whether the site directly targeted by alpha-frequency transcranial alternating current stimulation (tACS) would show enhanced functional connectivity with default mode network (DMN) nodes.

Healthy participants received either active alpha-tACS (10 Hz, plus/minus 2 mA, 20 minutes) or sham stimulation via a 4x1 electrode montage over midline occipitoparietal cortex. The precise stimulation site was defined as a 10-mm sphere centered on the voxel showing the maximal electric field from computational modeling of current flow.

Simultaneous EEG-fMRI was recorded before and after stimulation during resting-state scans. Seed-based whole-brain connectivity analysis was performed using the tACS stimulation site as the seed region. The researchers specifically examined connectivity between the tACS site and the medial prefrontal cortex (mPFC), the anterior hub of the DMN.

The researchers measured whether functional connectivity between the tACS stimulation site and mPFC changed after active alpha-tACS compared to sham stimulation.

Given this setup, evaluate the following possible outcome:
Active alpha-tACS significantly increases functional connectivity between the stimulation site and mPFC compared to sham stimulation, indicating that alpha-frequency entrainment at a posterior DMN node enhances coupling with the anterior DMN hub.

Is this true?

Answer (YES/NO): YES